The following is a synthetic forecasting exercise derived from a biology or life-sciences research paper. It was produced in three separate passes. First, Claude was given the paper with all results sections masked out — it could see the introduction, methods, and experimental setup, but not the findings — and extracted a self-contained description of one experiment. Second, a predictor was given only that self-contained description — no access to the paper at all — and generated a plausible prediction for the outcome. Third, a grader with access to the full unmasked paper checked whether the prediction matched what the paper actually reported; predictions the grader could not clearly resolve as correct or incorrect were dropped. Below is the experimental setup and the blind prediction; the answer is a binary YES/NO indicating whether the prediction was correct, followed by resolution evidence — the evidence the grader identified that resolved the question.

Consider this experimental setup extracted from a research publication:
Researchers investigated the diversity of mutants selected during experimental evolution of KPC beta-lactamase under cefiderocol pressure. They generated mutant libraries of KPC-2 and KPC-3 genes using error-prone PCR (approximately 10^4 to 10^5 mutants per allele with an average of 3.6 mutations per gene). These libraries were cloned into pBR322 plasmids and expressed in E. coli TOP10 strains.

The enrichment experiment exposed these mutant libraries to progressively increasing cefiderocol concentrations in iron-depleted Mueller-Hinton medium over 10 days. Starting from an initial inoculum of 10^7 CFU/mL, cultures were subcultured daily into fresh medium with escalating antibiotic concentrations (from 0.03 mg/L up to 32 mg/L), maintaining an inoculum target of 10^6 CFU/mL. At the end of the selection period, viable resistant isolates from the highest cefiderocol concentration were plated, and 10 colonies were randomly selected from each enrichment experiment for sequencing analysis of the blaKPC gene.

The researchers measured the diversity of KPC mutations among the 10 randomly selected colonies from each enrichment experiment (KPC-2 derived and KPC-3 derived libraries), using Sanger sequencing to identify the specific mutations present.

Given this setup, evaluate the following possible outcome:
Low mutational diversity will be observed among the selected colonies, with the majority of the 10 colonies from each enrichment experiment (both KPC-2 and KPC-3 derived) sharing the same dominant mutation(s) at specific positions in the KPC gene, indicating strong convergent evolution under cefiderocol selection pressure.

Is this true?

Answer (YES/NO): YES